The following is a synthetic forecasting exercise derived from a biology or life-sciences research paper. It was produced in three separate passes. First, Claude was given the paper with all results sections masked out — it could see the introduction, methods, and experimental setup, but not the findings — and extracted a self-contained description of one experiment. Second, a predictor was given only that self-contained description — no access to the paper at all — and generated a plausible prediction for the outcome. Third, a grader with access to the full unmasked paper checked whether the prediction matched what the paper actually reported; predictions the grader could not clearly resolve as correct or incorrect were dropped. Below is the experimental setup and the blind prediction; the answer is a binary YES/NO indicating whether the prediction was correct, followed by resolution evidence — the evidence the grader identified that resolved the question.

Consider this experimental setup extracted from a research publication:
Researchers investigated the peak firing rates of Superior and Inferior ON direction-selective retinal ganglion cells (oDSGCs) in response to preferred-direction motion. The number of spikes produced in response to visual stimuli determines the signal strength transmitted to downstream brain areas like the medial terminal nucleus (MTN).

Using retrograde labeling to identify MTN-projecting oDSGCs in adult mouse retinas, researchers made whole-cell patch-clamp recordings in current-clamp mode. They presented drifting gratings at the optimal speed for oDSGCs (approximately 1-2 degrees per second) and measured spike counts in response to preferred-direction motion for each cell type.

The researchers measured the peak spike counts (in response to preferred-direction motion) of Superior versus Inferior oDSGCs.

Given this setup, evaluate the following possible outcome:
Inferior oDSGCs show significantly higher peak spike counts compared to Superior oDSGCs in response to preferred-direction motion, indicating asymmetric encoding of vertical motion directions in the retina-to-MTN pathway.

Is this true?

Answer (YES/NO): NO